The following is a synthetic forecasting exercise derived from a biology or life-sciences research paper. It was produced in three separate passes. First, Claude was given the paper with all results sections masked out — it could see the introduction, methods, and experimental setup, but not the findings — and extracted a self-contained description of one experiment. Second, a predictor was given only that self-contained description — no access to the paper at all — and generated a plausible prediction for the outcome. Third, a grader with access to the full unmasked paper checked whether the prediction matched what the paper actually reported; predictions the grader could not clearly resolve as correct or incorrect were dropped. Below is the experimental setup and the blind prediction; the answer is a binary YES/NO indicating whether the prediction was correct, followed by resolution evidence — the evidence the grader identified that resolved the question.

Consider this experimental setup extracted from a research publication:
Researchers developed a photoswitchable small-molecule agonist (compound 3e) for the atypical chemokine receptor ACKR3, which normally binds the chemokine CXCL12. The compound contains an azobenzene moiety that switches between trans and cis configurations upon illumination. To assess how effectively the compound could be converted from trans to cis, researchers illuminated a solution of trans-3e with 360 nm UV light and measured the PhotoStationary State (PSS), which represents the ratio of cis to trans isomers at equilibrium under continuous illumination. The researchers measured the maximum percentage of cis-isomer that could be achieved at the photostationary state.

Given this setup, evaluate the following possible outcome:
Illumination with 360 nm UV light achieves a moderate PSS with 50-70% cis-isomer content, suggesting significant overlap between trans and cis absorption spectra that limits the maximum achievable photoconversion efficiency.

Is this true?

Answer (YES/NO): NO